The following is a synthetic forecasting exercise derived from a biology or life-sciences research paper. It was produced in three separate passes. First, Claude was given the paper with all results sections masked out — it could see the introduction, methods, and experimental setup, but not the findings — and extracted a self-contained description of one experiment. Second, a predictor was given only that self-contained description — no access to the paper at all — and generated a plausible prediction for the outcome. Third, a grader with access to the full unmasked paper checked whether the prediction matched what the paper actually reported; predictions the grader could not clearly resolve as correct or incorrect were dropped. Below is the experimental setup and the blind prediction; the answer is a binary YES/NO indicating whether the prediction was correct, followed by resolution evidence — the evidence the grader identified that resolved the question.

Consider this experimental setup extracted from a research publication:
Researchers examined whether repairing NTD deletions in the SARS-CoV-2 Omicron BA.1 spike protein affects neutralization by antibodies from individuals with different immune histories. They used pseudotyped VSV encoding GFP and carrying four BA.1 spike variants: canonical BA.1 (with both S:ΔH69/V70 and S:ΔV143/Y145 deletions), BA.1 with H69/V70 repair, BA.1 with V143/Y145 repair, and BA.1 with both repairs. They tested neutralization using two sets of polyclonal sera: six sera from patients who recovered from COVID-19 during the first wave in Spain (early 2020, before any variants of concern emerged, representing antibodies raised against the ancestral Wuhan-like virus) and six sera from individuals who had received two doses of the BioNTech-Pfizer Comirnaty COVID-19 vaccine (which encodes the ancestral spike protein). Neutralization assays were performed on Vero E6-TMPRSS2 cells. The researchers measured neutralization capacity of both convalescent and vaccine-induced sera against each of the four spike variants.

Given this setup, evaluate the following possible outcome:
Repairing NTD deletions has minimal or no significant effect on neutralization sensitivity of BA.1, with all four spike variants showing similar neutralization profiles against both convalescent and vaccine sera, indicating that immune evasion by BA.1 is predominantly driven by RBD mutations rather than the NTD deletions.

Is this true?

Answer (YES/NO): NO